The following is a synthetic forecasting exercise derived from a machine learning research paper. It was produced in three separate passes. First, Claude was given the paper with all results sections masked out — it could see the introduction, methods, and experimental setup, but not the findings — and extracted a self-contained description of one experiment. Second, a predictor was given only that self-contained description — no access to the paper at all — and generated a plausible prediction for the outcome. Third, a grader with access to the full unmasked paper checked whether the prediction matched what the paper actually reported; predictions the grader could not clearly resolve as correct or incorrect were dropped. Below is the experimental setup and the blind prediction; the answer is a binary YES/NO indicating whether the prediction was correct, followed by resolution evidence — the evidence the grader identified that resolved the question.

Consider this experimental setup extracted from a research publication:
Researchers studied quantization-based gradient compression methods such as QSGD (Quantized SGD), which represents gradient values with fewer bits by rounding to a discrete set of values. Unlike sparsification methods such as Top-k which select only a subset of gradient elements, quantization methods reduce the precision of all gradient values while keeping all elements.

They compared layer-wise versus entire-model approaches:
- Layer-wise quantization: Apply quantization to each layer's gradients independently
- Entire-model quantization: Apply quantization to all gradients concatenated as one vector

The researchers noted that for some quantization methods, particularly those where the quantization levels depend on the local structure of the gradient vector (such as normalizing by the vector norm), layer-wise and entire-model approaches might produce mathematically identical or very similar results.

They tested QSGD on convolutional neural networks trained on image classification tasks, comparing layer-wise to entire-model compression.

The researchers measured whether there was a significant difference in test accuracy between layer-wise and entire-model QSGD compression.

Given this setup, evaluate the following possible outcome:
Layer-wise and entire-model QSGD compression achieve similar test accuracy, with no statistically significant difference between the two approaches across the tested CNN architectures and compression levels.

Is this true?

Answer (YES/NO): NO